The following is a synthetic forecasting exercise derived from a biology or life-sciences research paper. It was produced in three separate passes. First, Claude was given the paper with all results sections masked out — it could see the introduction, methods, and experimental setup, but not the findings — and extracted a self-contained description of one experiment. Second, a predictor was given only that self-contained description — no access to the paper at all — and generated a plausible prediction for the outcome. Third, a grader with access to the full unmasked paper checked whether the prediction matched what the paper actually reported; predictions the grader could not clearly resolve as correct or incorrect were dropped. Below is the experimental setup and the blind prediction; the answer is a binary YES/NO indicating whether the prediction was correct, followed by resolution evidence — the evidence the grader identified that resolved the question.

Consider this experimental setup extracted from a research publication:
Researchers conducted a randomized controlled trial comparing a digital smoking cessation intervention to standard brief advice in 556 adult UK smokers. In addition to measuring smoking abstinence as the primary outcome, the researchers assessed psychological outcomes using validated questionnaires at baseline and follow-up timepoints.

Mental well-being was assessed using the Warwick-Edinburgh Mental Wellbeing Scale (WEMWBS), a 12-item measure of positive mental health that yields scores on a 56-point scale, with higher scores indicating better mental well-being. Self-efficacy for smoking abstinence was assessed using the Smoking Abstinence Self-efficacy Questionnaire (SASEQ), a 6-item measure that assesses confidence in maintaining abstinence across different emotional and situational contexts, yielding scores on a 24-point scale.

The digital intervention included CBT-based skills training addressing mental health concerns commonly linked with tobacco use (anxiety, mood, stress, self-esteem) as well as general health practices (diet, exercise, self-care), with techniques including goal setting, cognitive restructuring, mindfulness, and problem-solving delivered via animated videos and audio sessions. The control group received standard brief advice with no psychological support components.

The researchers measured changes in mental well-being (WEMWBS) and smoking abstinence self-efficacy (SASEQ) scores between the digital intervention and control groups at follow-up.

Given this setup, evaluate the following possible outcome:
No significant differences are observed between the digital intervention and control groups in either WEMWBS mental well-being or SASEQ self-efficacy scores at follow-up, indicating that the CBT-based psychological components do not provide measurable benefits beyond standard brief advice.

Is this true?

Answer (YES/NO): NO